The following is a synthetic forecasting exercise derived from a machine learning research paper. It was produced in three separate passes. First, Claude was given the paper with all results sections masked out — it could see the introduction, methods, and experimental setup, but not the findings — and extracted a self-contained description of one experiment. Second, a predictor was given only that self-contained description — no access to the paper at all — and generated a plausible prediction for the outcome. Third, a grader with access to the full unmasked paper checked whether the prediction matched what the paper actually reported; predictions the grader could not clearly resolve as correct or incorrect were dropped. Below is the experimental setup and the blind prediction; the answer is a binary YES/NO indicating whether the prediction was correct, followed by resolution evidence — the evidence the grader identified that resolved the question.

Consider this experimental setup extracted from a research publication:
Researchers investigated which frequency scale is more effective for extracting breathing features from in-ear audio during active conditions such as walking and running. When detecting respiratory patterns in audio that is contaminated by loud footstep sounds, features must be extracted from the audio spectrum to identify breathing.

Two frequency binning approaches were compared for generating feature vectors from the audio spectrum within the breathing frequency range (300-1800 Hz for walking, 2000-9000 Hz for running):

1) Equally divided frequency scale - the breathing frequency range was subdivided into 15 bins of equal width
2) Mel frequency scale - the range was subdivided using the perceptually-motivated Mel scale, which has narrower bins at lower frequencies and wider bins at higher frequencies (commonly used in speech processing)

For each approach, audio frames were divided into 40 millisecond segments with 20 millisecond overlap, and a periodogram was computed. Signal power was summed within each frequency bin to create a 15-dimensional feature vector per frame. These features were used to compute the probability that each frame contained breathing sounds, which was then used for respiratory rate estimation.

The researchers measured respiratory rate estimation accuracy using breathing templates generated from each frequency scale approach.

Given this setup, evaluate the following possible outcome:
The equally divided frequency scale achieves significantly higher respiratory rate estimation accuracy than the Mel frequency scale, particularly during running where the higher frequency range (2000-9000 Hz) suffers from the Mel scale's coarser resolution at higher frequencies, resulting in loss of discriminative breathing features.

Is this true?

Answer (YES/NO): NO